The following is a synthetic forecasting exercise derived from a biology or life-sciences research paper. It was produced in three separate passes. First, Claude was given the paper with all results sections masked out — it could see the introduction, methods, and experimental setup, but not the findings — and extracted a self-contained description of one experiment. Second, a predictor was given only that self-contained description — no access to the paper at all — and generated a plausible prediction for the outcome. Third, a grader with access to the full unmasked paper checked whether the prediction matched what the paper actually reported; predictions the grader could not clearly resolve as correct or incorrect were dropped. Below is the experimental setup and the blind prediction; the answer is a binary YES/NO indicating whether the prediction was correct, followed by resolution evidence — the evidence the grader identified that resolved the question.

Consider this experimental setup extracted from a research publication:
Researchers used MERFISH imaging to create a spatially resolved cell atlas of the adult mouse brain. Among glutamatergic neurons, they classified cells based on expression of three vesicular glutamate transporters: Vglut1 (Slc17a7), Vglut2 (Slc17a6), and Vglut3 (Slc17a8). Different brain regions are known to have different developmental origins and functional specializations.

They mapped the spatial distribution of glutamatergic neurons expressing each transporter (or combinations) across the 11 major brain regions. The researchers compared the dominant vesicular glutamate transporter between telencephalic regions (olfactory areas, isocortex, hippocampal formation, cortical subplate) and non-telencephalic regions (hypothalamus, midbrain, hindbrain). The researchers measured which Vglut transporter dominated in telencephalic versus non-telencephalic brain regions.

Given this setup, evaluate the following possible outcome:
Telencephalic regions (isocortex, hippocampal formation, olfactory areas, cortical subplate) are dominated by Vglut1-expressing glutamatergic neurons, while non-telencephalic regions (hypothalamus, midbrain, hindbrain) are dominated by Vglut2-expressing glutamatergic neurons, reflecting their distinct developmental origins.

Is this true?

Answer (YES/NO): YES